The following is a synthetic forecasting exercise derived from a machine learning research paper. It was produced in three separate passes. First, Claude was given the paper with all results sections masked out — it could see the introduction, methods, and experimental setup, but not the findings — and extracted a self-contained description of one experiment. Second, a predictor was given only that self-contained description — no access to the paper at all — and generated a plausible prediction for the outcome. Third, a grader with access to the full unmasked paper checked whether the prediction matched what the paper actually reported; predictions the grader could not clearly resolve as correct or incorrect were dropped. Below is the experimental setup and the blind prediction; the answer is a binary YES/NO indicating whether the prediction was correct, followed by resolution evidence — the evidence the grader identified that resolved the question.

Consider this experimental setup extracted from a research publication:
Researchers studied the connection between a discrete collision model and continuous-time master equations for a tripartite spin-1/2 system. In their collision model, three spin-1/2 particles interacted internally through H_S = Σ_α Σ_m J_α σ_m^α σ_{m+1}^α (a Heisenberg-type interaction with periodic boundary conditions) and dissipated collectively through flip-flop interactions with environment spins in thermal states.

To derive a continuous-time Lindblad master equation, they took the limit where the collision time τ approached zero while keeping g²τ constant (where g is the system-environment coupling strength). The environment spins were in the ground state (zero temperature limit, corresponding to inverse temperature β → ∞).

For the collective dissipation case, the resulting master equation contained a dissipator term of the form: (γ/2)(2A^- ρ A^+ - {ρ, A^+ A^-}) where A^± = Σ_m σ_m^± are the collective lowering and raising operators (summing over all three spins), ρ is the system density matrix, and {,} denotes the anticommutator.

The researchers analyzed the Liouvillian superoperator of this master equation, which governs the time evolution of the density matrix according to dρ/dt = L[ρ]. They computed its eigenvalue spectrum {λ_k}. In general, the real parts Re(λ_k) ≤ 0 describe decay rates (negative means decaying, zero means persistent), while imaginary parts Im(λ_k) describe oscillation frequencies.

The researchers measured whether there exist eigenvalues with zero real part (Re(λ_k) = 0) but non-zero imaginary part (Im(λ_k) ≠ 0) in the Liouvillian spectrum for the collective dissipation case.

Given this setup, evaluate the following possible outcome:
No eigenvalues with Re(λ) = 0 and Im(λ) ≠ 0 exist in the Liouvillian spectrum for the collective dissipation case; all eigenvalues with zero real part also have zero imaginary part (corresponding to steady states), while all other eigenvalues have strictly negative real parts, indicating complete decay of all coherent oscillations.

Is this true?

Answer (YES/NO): NO